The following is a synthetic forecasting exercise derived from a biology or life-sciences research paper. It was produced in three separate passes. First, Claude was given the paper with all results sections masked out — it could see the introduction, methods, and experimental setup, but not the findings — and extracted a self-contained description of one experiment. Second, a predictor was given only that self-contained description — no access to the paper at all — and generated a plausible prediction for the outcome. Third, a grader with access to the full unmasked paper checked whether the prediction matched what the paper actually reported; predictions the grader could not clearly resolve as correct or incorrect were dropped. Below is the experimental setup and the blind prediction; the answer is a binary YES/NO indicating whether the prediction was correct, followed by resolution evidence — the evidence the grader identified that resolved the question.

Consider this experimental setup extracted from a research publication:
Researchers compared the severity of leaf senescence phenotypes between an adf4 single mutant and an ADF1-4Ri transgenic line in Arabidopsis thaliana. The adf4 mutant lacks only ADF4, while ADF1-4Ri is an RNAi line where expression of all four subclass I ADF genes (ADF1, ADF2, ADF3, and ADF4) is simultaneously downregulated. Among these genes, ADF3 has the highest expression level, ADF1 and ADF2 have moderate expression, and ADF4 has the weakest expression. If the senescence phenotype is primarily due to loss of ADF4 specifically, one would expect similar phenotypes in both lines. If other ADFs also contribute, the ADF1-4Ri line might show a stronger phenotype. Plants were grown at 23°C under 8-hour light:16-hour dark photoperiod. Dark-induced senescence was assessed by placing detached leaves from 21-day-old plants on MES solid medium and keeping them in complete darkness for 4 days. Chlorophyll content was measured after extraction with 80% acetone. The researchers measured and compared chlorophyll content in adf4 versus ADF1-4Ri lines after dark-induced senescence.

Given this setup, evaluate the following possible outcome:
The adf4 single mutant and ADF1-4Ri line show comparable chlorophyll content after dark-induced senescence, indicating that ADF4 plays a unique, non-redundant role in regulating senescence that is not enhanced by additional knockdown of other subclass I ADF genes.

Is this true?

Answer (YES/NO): NO